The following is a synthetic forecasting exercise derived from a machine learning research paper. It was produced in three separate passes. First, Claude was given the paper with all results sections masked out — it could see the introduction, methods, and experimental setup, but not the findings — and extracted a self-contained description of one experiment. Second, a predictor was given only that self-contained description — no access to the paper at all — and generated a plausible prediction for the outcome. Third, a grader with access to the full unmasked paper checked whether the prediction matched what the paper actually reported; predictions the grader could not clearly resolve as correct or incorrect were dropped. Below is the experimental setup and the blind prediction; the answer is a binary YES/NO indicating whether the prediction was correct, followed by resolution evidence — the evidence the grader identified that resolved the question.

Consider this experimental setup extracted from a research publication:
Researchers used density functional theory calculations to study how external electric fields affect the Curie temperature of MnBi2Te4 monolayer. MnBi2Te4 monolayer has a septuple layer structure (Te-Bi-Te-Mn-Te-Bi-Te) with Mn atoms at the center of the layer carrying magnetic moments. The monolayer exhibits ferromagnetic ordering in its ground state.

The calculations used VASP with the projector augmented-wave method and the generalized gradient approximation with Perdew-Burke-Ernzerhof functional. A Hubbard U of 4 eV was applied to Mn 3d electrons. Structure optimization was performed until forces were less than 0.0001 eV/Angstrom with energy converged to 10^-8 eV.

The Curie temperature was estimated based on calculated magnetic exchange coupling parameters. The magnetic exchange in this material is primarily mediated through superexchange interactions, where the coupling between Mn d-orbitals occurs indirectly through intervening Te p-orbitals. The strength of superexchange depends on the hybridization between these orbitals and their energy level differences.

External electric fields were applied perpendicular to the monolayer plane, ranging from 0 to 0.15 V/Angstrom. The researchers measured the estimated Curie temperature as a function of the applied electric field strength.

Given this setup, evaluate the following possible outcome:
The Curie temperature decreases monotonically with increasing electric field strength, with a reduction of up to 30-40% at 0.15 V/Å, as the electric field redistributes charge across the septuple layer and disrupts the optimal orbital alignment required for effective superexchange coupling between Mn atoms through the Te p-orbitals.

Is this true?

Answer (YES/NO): NO